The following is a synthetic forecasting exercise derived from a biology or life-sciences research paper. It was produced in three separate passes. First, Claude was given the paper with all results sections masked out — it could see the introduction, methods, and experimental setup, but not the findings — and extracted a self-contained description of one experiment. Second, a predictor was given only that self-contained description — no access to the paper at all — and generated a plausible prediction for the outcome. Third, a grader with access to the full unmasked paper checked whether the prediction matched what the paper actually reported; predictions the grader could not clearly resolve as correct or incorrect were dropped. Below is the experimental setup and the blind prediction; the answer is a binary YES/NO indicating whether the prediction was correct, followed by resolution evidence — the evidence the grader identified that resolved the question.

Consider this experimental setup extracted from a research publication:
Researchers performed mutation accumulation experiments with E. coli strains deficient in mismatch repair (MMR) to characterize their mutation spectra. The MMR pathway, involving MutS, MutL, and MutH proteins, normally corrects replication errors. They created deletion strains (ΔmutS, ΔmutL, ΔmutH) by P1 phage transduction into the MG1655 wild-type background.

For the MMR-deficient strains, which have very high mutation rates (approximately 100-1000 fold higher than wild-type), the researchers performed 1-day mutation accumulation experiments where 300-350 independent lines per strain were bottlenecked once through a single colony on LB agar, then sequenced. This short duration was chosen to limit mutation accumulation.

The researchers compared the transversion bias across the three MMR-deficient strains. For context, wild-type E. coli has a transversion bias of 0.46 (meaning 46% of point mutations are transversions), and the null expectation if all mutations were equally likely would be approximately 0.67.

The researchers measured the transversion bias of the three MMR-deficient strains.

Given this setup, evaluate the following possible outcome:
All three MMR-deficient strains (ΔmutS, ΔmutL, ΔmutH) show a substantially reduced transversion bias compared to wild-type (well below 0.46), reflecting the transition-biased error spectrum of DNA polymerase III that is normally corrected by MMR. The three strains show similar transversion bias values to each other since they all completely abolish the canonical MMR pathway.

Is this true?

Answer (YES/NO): YES